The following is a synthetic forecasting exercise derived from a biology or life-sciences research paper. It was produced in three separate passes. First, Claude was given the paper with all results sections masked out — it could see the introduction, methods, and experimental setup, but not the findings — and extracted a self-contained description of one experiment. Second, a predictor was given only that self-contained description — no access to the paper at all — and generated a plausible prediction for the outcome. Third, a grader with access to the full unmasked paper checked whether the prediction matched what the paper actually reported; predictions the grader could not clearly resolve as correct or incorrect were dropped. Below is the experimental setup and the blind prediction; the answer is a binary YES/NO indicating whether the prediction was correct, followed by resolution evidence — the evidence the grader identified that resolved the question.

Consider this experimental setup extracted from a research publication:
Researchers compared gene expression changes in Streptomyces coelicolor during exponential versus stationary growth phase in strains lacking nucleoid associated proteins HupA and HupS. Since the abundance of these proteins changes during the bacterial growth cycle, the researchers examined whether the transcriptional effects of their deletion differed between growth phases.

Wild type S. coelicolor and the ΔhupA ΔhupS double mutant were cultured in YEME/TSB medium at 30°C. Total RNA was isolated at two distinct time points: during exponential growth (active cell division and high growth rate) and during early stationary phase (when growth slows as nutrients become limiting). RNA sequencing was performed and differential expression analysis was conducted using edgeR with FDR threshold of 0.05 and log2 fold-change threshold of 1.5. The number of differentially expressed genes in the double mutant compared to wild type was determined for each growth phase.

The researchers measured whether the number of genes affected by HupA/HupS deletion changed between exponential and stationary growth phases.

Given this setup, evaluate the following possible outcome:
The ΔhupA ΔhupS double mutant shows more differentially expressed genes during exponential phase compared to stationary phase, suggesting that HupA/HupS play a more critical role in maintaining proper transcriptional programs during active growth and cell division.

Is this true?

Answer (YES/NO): YES